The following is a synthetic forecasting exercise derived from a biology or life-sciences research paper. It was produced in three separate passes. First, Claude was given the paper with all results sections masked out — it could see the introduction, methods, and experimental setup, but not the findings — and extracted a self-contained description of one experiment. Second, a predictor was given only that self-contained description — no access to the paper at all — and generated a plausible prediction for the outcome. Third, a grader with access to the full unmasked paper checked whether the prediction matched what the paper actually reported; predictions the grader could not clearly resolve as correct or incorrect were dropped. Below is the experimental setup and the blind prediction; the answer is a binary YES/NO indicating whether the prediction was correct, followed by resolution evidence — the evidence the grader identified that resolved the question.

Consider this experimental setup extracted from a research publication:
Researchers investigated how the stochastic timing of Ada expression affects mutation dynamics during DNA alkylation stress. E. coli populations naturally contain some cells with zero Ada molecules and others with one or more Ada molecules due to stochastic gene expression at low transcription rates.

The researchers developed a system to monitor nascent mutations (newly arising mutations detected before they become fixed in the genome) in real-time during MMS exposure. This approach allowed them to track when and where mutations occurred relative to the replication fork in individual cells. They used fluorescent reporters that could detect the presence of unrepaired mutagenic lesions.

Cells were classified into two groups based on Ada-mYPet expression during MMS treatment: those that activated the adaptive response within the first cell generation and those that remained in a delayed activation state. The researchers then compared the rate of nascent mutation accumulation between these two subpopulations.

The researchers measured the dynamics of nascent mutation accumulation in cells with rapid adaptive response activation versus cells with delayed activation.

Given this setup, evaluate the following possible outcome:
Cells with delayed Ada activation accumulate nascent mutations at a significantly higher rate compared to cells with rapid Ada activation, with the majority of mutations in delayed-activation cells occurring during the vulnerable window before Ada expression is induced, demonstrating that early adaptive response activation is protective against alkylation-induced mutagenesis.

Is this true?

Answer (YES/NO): YES